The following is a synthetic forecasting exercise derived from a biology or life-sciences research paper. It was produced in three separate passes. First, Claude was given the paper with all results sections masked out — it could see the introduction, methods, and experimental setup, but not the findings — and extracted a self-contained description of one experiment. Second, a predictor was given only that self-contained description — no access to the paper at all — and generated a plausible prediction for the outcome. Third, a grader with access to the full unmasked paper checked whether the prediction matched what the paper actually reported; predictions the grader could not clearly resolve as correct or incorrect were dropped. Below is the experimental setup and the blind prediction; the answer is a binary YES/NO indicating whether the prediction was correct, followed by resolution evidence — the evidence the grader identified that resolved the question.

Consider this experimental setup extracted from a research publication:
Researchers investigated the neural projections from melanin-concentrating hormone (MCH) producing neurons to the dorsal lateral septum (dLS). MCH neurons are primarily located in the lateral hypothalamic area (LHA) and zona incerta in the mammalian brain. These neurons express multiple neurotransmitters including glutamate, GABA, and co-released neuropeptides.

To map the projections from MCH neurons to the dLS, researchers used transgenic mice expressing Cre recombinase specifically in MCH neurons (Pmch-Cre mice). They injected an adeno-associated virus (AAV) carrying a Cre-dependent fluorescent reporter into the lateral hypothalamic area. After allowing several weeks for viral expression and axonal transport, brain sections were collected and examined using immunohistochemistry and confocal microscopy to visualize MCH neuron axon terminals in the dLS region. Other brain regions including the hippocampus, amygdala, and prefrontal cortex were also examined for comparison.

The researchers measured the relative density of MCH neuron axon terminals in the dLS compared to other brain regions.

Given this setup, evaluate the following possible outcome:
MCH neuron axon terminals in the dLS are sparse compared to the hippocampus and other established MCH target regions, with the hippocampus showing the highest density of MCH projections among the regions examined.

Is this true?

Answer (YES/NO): NO